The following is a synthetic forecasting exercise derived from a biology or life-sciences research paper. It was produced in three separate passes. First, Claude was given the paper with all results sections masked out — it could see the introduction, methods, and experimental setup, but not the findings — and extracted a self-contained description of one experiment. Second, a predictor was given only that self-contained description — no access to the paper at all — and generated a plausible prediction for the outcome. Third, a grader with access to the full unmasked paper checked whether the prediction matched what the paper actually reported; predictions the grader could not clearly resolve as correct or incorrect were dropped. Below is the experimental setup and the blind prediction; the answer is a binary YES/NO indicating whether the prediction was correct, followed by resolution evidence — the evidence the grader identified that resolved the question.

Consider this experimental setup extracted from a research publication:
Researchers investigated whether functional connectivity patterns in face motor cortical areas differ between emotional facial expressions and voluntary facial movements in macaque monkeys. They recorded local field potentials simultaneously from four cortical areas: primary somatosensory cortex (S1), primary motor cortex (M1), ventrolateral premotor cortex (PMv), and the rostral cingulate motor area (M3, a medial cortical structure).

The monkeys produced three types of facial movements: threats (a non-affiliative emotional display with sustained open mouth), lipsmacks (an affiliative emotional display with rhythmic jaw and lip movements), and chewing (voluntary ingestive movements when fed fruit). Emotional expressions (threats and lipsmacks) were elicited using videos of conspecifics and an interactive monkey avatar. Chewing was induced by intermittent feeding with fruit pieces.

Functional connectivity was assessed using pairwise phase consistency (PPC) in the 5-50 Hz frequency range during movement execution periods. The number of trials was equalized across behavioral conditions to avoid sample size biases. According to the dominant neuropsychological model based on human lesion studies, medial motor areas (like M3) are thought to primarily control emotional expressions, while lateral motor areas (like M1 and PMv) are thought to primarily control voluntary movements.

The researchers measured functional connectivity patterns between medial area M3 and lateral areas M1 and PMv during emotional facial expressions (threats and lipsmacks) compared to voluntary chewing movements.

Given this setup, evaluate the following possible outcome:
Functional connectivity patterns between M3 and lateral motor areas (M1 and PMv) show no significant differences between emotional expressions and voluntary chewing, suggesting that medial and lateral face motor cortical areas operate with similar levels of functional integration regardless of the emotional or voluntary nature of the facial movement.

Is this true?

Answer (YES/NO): NO